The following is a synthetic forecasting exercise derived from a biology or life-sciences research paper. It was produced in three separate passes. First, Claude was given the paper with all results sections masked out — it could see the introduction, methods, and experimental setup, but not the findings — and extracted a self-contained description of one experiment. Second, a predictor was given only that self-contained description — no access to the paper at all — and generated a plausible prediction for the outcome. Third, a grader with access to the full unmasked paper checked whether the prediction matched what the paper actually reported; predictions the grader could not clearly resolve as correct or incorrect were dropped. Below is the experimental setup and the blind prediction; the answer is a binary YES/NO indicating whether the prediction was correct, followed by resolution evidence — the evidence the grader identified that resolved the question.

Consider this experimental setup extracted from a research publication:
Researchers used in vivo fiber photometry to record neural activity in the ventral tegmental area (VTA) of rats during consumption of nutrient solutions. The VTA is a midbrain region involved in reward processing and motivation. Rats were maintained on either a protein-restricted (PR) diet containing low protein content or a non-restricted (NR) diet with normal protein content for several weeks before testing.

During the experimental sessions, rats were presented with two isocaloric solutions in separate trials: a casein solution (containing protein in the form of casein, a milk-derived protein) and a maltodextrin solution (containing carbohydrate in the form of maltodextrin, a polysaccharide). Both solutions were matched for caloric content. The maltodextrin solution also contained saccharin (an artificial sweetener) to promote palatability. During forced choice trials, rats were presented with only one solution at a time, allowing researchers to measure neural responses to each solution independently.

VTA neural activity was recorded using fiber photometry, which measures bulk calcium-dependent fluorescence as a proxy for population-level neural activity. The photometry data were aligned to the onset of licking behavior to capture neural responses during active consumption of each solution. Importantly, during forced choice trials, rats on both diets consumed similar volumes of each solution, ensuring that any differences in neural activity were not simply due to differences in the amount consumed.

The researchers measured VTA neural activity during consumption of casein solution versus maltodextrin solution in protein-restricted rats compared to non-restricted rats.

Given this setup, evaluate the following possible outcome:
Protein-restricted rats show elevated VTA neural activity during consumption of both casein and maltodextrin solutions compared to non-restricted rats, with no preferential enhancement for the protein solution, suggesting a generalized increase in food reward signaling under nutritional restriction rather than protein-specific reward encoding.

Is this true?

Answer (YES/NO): NO